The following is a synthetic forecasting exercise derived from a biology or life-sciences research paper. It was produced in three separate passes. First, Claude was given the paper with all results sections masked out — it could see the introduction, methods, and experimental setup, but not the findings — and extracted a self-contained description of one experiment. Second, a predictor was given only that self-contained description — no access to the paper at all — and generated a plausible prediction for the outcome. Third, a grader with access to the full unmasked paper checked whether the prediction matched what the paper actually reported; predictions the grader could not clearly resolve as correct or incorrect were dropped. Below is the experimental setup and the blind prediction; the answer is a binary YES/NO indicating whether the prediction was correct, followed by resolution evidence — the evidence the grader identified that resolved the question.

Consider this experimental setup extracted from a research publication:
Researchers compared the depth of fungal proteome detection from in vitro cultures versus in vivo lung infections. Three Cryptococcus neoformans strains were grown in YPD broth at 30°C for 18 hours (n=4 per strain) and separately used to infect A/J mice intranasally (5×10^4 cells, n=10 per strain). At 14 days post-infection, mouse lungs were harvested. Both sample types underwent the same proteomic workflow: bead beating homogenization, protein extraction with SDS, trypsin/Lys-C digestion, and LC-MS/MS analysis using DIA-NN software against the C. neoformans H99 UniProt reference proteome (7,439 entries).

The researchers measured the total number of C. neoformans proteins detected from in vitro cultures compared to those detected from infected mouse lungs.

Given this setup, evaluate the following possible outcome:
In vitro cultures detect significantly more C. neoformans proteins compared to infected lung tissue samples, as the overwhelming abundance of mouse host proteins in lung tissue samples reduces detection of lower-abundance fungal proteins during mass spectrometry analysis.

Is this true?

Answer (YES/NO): YES